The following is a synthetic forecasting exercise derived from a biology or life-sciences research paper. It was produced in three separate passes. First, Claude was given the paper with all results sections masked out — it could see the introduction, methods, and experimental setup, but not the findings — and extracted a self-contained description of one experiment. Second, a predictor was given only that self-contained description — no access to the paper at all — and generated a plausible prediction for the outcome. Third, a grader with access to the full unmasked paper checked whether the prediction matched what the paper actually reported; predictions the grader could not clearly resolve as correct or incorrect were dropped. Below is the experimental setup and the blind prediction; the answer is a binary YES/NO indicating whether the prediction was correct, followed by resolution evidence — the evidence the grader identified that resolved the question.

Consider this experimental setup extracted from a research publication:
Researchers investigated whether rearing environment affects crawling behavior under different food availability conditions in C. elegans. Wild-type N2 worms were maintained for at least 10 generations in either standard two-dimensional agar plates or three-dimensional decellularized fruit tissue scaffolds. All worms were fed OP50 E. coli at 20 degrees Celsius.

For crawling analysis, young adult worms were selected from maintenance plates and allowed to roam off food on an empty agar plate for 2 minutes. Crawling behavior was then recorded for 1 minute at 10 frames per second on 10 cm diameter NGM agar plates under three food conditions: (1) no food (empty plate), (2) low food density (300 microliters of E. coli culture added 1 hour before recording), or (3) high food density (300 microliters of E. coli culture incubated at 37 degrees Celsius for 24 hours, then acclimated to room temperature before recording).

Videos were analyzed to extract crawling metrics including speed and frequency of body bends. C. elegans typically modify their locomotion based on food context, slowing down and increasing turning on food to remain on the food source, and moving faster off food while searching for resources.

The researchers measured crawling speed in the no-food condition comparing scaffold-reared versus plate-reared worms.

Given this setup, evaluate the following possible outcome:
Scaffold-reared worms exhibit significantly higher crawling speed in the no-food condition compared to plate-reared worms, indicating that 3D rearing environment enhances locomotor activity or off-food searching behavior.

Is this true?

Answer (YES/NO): NO